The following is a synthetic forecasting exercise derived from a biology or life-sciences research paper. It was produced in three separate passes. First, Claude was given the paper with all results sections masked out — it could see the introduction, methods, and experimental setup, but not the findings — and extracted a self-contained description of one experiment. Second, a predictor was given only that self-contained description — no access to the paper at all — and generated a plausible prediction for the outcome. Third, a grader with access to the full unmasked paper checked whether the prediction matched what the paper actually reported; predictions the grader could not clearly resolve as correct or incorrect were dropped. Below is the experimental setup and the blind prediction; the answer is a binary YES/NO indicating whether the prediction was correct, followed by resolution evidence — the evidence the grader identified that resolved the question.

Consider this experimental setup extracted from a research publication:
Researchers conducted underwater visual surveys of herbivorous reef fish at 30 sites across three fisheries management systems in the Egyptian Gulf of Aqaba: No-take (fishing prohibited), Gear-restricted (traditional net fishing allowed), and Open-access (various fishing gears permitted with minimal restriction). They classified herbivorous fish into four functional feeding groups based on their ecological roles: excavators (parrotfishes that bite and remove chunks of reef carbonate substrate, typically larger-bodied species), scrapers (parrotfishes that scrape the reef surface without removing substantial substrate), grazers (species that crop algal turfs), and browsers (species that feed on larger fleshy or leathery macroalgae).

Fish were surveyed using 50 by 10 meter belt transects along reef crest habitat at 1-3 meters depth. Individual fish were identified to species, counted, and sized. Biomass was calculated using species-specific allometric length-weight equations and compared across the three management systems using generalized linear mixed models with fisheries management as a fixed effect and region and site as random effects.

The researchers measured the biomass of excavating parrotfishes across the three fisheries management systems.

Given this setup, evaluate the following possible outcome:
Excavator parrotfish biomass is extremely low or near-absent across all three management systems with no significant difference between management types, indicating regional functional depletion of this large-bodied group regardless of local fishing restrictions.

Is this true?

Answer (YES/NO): NO